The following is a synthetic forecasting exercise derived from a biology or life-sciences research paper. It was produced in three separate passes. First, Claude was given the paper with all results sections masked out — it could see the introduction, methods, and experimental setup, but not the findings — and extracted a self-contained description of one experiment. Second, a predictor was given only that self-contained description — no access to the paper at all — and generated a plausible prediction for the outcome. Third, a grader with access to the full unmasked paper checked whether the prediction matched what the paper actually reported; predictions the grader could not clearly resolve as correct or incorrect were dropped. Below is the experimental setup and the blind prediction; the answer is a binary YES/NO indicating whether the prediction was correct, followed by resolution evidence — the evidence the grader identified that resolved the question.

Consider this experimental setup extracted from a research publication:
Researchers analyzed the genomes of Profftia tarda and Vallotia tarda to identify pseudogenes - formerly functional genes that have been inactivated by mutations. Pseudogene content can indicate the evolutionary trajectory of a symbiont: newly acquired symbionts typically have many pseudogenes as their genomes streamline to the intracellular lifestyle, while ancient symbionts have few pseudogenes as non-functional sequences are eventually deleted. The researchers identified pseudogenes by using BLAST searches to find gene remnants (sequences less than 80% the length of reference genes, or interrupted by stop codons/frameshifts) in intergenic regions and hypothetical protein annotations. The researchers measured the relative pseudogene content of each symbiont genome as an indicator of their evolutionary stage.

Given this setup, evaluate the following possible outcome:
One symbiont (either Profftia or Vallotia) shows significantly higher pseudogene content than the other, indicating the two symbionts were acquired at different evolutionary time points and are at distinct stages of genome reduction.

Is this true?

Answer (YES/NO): NO